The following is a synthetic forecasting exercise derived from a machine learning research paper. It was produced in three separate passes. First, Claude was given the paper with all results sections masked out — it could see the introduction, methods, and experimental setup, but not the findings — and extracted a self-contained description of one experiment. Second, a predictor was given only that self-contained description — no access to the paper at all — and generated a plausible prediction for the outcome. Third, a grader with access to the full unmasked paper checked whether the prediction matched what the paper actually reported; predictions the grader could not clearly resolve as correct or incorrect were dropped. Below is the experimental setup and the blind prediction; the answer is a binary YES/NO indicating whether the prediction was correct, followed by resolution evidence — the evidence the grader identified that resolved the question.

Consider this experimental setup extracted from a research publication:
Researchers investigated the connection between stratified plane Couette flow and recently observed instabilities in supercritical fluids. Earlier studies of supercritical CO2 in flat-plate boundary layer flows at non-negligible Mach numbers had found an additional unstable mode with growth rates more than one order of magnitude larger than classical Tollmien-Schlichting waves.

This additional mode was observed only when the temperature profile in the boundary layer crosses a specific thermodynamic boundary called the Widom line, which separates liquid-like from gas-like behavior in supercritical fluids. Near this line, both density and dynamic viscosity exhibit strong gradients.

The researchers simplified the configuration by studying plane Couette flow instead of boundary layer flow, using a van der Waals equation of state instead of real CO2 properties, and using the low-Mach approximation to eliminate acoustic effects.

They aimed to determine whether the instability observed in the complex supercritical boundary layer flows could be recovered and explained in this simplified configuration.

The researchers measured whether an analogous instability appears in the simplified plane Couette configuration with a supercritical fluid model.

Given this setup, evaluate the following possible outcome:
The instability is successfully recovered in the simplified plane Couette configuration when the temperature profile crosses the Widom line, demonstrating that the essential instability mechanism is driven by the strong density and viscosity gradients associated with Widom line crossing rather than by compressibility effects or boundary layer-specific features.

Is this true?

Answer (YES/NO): YES